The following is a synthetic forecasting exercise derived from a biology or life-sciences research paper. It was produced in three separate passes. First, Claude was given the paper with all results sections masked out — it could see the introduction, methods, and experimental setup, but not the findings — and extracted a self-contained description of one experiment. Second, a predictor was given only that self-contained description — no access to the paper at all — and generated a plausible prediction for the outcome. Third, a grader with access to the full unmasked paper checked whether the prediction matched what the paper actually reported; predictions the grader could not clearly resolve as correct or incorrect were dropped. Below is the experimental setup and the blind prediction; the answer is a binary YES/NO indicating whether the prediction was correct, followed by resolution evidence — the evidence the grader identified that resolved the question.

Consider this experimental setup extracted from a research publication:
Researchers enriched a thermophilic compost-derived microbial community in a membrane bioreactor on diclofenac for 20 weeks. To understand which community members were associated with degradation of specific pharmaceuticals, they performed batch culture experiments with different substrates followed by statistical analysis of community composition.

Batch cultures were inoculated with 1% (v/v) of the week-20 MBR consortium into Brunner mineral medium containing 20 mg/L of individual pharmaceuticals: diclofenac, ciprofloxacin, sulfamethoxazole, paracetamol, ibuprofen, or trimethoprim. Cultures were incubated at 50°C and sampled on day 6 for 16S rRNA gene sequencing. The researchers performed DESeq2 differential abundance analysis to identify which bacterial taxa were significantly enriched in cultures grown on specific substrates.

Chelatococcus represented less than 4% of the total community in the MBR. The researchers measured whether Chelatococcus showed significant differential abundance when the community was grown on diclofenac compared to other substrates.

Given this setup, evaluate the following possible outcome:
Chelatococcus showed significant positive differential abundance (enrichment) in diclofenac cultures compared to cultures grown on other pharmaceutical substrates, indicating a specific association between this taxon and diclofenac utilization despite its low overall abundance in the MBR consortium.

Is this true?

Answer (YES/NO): YES